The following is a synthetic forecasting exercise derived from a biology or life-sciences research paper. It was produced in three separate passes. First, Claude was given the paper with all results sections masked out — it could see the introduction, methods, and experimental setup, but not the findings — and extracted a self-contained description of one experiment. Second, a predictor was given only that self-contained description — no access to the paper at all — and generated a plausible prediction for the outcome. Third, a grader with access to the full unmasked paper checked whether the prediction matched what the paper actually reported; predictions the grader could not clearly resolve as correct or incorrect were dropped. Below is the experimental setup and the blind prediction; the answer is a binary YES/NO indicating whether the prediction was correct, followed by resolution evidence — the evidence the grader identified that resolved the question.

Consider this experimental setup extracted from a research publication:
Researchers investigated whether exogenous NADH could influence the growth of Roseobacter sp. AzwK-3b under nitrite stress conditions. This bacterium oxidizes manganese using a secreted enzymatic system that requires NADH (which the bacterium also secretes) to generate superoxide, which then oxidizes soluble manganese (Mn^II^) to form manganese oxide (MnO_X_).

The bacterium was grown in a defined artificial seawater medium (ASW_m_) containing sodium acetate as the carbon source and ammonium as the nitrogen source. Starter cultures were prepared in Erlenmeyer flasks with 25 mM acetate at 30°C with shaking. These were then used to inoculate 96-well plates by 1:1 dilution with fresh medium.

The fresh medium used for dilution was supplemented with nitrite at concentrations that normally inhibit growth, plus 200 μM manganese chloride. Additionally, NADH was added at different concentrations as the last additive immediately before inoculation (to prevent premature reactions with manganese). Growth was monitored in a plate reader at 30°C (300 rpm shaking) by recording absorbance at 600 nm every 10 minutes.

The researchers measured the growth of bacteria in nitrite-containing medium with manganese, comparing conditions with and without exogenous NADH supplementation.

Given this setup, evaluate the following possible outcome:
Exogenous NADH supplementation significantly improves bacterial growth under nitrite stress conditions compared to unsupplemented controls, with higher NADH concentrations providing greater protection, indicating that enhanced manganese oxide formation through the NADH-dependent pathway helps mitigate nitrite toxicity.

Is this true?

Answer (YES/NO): NO